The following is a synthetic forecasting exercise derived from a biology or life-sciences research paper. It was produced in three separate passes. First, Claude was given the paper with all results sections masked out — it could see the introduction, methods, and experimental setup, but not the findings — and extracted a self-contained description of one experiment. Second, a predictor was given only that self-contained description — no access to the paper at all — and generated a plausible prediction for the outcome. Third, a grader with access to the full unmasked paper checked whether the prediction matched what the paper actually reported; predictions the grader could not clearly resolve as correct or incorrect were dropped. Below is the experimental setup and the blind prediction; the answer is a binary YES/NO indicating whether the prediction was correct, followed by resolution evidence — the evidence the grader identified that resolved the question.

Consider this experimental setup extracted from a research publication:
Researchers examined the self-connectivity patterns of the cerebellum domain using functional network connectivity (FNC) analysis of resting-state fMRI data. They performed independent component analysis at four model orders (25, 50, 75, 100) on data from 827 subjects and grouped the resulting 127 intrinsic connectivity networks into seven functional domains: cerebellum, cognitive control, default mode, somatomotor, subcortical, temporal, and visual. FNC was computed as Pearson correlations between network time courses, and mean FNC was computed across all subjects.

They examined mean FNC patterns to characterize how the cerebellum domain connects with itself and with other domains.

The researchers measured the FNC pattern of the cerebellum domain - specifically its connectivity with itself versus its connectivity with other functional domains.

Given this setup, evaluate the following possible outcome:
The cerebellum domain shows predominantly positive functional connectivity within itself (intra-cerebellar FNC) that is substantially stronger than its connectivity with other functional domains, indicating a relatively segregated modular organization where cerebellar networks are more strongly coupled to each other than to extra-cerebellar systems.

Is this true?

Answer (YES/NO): YES